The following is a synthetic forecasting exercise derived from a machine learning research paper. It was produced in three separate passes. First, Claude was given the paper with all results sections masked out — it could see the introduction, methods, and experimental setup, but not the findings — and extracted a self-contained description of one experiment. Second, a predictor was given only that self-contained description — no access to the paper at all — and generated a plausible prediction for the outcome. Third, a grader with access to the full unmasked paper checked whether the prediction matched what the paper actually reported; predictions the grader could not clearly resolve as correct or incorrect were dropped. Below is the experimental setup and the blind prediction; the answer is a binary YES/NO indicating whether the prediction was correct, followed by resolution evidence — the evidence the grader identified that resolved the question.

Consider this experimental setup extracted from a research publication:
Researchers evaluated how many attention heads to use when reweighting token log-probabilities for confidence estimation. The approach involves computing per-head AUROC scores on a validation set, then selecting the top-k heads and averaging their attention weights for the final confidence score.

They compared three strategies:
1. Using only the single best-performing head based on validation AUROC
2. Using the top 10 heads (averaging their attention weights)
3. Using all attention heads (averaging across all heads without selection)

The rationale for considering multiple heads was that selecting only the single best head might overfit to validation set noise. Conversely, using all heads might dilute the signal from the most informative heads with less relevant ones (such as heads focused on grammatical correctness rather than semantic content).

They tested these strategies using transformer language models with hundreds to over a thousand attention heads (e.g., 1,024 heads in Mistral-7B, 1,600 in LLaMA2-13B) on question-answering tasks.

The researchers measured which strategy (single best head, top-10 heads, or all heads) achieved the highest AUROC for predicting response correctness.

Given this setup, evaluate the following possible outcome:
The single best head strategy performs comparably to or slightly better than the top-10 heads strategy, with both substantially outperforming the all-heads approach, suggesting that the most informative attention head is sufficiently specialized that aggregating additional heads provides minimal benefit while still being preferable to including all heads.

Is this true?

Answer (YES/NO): NO